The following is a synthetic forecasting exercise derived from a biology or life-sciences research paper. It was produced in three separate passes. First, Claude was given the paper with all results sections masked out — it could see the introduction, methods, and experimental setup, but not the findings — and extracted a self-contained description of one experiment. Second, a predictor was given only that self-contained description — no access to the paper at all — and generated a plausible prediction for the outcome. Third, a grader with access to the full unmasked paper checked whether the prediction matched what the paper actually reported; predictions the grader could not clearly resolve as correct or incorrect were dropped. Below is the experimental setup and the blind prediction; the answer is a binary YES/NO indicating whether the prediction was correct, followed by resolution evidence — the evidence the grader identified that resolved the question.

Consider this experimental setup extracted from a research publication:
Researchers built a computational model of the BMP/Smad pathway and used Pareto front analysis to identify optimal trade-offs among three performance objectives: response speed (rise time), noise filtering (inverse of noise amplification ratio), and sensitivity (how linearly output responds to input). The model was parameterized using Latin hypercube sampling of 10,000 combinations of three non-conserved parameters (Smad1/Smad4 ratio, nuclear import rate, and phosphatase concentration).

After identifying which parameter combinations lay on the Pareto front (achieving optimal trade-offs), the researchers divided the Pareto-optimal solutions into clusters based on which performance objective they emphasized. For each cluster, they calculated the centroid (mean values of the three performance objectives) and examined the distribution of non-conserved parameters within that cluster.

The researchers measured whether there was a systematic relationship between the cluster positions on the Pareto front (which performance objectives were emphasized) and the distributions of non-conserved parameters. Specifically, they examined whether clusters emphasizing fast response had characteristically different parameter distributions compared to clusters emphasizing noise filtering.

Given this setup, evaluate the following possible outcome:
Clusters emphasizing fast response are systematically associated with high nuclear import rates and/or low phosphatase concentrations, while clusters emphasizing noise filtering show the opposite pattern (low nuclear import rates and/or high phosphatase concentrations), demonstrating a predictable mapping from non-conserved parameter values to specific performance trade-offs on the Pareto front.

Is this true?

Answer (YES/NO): NO